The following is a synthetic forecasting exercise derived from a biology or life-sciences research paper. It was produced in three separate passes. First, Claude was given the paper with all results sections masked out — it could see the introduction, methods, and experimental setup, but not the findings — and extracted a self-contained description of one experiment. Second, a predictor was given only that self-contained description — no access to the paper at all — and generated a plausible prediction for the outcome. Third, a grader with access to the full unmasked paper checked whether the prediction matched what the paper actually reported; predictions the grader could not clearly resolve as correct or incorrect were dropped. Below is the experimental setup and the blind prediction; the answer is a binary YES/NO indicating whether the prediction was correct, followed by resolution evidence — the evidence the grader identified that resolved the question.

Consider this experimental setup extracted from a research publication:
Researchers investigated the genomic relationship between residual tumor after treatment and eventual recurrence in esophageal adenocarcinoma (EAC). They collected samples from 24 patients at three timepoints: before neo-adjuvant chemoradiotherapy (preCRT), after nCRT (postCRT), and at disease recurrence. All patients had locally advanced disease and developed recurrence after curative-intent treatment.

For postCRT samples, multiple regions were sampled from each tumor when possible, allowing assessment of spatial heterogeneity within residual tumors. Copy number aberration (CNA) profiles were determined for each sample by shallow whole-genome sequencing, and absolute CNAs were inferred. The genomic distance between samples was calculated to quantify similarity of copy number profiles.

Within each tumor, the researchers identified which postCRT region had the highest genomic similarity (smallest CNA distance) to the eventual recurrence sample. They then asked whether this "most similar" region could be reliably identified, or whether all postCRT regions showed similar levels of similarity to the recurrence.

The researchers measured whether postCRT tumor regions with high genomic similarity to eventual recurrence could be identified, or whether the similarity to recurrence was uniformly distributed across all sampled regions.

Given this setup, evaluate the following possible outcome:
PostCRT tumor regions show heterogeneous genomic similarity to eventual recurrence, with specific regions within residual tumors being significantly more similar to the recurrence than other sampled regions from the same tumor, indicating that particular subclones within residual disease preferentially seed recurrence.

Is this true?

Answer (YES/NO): NO